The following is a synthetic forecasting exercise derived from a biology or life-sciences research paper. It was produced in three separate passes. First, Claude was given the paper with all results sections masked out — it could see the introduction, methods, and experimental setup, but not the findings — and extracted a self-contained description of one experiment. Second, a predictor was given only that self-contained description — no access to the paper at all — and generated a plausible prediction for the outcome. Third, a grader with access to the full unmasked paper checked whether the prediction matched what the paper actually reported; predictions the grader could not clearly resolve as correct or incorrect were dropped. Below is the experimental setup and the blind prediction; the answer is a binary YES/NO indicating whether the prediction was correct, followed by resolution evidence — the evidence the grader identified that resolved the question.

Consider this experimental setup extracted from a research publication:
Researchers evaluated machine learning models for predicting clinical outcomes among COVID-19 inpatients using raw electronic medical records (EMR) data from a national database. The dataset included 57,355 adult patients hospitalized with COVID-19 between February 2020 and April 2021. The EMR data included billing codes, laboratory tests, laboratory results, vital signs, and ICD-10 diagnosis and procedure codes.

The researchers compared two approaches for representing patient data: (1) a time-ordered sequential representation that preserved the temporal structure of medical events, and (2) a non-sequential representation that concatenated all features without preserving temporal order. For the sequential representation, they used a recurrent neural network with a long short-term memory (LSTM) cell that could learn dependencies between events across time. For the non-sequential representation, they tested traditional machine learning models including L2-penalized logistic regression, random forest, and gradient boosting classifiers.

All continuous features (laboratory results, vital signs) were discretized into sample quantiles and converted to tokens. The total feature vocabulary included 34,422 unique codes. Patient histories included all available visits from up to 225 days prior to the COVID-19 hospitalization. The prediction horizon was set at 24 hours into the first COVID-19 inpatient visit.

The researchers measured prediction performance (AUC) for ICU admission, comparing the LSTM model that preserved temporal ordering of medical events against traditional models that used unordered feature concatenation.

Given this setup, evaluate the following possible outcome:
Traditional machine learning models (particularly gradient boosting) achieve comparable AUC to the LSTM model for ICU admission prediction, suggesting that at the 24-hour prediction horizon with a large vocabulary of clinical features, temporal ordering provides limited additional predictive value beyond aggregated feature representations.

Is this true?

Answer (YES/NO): YES